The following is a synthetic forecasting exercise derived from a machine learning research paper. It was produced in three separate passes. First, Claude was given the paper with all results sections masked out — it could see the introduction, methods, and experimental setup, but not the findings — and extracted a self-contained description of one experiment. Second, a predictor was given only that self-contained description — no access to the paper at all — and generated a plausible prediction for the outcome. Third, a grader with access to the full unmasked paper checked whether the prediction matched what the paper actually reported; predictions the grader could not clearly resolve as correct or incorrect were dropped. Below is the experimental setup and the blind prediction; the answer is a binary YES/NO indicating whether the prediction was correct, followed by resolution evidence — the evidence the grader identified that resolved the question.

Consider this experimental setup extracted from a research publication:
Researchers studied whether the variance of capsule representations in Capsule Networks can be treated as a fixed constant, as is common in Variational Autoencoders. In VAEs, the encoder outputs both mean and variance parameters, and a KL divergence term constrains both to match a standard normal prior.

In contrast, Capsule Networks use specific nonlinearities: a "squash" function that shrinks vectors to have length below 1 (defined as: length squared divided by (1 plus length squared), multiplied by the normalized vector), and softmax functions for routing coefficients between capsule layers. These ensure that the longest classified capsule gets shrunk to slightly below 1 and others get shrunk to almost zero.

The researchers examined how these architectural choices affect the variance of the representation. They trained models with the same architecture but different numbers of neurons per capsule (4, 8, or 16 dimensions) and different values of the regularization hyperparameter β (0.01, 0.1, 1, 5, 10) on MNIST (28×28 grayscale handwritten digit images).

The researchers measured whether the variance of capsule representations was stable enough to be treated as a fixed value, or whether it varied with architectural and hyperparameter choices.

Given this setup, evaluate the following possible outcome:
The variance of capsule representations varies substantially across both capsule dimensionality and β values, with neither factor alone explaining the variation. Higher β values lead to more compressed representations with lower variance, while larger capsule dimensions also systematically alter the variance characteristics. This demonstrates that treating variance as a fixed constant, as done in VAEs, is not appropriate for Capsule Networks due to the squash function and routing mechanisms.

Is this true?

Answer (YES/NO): YES